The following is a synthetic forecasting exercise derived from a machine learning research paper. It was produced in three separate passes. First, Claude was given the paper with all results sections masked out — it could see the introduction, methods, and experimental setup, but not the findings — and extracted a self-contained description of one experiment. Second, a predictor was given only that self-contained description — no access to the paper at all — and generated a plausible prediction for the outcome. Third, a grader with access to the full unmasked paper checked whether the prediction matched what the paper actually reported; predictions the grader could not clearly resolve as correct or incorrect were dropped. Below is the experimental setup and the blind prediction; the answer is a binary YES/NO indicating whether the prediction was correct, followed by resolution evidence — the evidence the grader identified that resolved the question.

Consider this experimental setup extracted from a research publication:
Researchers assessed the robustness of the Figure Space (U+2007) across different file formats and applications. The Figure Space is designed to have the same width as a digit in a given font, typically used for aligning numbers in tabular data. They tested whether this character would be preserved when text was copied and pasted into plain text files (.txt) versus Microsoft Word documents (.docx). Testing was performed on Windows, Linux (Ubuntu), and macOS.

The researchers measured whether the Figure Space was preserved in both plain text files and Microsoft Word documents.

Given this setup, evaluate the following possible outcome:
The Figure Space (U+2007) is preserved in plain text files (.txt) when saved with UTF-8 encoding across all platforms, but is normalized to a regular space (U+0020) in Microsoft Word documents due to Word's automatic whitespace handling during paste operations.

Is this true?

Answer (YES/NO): NO